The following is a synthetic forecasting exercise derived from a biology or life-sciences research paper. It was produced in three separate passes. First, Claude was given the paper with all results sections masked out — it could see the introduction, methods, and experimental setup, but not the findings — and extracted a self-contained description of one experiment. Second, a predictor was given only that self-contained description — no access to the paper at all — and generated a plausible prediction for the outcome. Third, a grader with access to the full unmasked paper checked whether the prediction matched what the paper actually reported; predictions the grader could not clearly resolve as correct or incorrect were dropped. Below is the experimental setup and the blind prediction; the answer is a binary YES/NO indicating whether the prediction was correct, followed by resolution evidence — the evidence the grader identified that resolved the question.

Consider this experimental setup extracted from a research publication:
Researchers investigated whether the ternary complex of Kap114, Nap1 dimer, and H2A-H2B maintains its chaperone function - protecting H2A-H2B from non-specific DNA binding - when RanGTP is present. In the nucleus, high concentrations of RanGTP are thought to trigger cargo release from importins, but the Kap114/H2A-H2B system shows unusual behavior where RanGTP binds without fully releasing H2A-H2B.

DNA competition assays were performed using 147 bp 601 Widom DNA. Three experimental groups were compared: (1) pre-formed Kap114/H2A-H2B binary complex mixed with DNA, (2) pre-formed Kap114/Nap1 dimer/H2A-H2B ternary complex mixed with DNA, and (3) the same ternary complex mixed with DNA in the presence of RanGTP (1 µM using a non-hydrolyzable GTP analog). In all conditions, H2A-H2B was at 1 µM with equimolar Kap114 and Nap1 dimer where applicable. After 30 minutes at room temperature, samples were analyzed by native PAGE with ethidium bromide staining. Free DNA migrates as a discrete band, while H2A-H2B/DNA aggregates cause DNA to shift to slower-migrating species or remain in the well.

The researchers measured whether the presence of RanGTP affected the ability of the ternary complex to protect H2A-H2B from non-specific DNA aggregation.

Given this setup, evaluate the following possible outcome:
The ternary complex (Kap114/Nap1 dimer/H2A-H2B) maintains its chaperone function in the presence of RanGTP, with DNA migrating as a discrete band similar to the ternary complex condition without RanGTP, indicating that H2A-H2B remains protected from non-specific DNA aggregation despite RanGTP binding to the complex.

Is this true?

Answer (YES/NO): YES